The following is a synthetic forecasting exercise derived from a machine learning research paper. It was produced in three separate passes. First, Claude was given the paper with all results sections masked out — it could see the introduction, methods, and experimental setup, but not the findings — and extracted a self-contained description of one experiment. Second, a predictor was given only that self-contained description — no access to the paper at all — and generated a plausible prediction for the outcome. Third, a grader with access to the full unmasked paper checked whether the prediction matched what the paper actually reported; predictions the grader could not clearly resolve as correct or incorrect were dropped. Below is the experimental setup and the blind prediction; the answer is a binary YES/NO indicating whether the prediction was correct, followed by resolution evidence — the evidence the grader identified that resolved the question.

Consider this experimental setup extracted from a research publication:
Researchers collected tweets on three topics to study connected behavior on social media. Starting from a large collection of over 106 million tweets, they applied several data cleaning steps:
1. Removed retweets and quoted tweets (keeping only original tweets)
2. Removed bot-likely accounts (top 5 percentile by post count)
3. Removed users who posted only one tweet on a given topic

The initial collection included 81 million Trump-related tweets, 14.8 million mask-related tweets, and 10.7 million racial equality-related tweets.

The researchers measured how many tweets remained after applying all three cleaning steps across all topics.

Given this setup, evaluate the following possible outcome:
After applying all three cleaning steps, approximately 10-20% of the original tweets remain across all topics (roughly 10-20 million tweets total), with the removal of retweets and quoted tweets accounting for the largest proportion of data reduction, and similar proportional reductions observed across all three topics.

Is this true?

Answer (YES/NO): NO